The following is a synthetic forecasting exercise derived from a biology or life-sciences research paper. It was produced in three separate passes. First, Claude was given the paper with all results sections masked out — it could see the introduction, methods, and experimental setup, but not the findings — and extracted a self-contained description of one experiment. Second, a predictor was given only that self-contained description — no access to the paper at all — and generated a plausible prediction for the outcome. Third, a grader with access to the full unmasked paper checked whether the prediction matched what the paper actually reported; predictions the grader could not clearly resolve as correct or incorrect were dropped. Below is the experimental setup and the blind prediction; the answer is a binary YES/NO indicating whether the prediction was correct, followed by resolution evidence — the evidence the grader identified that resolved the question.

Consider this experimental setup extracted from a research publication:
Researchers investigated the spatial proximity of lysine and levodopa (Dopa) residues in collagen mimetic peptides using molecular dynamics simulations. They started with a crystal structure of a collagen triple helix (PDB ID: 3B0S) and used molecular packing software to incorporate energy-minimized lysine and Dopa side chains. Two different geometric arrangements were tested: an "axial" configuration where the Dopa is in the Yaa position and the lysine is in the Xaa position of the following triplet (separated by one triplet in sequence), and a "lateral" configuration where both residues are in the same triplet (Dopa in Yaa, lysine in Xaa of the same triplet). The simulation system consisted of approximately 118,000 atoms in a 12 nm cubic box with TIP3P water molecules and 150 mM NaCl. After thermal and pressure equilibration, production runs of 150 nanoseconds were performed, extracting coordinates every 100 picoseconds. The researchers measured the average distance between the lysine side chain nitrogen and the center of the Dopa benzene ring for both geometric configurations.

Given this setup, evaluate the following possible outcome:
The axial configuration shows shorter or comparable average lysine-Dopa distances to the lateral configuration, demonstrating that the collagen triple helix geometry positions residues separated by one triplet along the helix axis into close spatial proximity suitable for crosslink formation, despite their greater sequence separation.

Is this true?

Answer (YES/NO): YES